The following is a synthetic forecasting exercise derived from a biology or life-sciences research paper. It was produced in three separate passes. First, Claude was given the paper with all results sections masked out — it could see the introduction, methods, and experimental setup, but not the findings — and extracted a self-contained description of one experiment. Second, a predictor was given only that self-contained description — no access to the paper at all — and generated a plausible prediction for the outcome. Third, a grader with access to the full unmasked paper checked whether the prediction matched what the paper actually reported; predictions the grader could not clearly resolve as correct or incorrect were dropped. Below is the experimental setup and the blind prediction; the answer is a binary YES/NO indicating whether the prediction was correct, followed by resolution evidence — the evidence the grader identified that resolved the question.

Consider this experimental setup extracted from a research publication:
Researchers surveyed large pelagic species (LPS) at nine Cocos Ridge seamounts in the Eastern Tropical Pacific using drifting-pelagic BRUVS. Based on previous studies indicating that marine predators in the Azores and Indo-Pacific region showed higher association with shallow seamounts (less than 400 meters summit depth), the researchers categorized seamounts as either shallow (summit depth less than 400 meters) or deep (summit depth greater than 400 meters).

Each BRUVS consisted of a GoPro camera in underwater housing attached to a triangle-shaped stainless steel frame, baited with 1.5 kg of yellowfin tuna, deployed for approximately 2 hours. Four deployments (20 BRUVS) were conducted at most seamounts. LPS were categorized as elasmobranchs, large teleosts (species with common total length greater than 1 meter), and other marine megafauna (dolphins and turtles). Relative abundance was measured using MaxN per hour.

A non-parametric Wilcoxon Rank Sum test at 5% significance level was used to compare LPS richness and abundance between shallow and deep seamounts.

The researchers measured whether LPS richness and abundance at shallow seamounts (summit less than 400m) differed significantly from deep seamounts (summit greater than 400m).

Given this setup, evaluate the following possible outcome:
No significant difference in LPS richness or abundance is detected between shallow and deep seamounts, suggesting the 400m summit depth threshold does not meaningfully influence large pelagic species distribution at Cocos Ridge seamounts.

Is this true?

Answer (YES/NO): NO